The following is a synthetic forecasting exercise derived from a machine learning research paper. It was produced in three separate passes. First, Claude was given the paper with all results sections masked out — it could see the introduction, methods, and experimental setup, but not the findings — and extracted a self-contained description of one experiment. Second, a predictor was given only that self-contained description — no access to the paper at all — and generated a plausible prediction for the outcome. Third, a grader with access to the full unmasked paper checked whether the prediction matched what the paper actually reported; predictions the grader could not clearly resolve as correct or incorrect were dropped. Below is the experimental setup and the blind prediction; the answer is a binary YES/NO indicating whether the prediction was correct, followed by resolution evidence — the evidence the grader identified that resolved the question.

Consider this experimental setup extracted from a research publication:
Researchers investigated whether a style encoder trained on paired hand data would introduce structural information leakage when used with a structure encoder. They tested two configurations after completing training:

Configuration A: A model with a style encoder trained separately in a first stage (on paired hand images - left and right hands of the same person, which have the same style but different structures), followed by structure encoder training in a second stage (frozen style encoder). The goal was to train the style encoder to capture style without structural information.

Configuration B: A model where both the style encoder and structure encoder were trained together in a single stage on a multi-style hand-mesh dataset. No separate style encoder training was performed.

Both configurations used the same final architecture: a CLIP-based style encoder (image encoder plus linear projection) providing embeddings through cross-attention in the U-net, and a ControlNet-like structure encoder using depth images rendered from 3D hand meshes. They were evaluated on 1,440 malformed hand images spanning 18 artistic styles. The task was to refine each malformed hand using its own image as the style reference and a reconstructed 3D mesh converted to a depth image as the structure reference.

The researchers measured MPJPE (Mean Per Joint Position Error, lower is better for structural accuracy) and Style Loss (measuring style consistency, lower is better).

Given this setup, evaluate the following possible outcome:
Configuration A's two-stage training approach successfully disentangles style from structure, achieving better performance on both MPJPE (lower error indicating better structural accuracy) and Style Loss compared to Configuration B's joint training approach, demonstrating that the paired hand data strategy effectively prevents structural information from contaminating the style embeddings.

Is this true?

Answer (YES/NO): NO